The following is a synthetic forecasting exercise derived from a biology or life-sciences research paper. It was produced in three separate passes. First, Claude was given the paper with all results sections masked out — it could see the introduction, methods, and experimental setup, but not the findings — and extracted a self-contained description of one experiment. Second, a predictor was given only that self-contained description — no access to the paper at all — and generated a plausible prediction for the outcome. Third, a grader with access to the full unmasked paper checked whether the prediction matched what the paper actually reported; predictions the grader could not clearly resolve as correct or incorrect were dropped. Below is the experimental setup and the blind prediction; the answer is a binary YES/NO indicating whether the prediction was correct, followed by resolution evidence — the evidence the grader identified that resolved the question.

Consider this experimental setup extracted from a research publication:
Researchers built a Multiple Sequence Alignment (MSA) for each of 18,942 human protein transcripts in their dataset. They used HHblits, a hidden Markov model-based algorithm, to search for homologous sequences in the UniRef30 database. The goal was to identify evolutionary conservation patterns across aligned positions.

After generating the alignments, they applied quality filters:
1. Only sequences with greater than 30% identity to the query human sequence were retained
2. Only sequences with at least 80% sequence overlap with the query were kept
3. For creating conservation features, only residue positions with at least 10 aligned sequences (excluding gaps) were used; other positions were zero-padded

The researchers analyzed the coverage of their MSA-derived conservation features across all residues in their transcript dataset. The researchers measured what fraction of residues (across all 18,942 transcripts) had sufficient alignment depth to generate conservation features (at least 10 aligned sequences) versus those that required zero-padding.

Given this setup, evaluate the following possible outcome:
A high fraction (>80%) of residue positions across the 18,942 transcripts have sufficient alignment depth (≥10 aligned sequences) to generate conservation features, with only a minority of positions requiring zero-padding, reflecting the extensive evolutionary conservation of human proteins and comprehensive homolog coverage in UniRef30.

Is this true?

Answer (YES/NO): NO